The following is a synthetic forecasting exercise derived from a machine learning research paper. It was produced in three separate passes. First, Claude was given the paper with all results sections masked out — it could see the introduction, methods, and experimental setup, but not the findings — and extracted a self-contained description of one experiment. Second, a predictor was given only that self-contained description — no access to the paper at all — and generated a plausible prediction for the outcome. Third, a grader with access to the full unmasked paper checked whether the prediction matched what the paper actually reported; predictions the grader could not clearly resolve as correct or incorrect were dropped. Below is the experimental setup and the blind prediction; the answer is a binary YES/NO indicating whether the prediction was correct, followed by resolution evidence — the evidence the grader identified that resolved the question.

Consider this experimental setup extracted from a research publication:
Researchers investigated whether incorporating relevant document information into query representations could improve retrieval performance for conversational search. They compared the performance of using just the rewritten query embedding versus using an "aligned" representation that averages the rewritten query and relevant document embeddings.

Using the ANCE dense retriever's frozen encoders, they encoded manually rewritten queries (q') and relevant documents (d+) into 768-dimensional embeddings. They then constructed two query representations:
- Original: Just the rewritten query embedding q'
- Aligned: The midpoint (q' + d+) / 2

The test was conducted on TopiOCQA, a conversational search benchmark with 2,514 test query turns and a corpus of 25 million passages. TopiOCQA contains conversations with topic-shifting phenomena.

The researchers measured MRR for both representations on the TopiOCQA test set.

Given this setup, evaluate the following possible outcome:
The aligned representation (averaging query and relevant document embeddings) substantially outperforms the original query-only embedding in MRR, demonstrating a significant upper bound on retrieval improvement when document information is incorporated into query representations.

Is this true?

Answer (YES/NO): YES